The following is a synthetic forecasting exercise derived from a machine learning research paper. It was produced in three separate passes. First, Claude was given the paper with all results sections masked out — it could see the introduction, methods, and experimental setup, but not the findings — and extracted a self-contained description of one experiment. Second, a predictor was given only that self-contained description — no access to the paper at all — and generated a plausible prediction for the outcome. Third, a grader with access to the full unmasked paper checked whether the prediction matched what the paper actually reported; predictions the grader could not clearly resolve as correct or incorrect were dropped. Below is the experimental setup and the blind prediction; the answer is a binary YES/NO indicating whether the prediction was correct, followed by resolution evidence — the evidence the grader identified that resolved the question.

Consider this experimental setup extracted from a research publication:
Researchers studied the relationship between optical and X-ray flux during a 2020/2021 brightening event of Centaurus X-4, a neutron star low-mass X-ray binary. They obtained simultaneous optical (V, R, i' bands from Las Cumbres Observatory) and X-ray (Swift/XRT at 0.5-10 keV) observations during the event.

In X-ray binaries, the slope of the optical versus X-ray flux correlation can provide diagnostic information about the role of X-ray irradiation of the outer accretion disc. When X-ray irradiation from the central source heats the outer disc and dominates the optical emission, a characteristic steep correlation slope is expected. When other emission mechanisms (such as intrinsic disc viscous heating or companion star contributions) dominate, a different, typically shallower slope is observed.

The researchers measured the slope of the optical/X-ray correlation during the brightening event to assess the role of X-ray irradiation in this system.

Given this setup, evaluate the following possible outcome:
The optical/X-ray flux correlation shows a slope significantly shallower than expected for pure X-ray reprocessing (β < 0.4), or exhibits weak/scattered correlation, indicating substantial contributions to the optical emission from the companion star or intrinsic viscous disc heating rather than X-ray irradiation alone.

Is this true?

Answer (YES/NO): YES